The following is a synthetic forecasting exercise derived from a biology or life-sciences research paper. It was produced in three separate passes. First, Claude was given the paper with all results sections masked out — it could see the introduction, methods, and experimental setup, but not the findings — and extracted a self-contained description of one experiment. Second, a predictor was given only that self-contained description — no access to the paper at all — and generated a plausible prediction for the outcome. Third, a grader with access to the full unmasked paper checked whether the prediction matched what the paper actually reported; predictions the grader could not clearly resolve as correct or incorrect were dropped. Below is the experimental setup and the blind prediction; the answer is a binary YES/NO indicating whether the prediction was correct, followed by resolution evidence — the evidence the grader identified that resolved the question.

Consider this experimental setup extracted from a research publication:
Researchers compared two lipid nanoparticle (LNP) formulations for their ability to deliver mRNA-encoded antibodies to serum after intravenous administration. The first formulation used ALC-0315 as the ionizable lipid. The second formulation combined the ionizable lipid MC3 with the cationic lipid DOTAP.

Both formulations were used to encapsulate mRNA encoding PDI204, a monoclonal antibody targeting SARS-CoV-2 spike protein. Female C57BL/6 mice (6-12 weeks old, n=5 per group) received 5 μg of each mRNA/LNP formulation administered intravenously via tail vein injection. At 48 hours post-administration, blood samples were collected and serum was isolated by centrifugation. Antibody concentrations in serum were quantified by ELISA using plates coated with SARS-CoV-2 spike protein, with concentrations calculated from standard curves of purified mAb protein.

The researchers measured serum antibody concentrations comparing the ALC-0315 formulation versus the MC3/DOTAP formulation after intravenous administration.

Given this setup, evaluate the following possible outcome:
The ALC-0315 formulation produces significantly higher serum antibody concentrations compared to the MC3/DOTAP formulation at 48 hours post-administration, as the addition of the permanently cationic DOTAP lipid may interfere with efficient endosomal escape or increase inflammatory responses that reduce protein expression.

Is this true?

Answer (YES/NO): YES